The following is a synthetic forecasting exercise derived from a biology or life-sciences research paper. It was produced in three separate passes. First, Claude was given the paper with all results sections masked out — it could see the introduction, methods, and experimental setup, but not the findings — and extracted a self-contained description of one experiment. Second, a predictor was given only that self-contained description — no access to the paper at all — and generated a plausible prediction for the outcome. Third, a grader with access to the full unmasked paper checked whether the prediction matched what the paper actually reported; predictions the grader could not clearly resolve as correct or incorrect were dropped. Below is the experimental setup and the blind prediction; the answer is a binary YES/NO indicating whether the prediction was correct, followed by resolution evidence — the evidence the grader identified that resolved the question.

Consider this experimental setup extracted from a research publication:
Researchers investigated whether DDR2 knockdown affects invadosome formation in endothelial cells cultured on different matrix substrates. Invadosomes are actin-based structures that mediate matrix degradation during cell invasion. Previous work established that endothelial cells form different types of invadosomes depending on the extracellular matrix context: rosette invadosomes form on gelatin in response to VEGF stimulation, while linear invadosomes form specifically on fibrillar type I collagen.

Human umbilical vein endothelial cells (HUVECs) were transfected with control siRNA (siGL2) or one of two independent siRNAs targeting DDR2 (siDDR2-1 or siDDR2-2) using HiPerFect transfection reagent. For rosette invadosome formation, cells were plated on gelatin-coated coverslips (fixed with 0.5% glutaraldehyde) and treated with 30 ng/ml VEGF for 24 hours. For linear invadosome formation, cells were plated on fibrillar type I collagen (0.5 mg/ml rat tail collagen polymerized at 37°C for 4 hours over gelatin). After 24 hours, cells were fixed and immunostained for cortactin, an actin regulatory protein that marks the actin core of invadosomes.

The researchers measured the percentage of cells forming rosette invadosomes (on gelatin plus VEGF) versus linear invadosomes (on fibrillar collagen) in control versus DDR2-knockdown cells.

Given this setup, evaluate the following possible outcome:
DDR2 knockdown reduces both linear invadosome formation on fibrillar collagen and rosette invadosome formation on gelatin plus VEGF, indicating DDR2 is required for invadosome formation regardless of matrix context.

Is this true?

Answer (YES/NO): NO